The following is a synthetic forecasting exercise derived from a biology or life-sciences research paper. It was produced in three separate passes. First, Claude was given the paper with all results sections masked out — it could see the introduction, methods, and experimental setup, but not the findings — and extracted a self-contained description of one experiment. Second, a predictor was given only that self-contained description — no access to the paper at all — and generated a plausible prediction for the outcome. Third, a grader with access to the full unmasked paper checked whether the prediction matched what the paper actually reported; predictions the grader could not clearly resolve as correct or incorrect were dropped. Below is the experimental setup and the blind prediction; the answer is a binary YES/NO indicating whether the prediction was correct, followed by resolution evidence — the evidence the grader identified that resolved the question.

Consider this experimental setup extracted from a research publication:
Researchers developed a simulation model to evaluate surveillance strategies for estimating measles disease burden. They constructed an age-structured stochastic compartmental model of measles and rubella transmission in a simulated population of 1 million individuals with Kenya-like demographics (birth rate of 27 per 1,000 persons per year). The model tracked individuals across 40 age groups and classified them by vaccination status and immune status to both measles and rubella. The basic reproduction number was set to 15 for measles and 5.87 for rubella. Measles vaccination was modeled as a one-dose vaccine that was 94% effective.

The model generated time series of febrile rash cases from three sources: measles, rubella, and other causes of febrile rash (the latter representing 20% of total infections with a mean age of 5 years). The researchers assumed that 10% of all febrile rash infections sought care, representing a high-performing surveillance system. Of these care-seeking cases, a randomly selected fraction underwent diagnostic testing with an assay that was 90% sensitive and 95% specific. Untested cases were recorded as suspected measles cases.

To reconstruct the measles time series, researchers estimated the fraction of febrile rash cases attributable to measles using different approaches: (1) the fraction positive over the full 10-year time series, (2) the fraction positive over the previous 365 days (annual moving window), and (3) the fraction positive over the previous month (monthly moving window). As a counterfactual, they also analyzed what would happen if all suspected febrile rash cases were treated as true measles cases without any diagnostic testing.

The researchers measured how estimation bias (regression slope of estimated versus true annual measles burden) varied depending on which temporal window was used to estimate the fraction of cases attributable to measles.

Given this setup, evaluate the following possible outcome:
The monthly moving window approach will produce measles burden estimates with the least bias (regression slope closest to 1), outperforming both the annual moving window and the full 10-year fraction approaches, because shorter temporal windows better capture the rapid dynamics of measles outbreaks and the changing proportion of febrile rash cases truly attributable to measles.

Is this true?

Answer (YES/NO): YES